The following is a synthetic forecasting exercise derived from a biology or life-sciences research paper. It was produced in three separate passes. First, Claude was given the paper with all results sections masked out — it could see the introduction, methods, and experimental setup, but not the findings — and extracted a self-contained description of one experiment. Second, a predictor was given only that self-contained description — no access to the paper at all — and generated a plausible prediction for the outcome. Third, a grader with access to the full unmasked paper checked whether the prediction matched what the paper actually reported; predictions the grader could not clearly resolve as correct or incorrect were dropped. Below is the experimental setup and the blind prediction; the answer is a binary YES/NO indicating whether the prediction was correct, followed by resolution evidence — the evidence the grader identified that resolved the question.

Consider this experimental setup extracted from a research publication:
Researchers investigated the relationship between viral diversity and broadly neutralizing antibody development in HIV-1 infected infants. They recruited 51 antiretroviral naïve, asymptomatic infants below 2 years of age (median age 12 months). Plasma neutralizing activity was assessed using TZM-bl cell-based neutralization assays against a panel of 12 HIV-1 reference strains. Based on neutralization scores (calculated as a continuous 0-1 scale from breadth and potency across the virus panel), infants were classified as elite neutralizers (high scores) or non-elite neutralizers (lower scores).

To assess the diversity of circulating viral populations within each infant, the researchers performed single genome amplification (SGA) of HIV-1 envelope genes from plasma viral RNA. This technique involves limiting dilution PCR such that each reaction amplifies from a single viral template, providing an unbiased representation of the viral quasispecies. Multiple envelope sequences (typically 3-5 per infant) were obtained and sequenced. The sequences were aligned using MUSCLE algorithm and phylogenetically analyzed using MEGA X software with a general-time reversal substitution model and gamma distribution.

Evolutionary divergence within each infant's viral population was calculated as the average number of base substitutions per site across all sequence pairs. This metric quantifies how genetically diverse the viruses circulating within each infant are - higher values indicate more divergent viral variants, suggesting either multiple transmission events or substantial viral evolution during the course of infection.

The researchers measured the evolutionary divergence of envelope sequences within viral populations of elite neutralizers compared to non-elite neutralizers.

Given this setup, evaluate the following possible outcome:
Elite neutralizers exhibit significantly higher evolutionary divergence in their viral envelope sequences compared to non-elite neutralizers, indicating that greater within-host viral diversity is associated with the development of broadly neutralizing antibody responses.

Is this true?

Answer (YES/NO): YES